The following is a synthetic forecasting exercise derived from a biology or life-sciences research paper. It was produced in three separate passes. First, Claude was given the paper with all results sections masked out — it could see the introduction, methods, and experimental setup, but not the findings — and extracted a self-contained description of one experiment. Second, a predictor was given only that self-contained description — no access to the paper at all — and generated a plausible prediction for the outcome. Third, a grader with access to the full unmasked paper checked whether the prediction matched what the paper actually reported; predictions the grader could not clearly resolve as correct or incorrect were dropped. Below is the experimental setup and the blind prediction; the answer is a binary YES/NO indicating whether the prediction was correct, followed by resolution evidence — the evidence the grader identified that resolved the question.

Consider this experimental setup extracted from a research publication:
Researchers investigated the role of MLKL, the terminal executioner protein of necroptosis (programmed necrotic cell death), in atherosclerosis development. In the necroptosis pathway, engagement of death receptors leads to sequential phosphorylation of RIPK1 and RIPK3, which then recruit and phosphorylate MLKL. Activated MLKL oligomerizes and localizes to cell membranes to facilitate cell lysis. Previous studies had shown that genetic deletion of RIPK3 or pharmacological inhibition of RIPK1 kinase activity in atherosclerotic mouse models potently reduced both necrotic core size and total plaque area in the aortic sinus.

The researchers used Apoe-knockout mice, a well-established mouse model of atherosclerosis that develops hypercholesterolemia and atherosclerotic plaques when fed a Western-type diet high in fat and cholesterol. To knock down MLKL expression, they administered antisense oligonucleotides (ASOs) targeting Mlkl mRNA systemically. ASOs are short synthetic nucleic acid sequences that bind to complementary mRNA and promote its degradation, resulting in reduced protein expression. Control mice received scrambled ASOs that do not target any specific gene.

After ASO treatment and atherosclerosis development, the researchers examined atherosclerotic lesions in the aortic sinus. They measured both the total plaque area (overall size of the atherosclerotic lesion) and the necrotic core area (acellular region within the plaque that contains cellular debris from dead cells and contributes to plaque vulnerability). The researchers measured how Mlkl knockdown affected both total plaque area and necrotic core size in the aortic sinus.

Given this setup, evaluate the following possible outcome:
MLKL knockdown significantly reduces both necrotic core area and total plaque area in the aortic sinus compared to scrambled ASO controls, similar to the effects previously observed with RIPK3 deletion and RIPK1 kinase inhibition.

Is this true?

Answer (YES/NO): NO